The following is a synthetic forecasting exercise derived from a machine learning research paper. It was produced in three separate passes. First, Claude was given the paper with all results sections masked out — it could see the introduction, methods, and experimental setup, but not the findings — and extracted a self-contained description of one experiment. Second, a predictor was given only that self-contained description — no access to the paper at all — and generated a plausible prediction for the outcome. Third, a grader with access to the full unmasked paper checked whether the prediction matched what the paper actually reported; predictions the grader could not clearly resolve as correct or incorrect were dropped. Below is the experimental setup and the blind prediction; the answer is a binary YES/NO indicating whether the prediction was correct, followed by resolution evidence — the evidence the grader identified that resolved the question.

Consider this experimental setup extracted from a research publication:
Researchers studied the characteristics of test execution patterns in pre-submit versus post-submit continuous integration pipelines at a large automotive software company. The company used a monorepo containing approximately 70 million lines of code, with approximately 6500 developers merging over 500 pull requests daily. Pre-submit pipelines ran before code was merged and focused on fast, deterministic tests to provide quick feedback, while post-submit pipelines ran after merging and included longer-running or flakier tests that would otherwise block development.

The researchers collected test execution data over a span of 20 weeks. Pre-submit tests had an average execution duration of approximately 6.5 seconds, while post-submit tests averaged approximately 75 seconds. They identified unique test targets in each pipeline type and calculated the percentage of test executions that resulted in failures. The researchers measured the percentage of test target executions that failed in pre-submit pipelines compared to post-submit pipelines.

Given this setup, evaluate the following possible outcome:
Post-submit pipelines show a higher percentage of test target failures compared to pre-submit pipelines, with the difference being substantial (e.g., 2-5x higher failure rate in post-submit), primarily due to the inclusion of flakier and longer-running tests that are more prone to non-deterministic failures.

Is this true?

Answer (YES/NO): NO